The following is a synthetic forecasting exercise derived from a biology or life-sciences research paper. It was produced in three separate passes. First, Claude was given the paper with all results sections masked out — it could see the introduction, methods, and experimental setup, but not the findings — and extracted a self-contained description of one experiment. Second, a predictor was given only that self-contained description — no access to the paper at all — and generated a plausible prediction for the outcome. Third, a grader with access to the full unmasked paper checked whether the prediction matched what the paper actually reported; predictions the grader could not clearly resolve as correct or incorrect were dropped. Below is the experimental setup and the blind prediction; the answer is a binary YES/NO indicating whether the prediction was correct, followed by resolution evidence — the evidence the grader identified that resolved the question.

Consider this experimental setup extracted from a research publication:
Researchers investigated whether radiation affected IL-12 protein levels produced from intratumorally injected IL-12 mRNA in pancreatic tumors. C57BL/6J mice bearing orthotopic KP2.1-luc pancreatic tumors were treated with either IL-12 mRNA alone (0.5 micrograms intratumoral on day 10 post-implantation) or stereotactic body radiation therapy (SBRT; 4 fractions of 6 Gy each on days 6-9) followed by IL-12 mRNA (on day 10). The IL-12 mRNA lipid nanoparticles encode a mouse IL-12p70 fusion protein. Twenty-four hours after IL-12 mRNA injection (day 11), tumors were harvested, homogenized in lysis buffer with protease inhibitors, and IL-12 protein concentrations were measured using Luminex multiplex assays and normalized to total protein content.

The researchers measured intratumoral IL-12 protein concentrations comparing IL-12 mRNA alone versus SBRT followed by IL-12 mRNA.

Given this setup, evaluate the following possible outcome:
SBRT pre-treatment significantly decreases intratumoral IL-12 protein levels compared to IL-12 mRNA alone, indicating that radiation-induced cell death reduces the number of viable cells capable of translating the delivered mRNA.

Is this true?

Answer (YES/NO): NO